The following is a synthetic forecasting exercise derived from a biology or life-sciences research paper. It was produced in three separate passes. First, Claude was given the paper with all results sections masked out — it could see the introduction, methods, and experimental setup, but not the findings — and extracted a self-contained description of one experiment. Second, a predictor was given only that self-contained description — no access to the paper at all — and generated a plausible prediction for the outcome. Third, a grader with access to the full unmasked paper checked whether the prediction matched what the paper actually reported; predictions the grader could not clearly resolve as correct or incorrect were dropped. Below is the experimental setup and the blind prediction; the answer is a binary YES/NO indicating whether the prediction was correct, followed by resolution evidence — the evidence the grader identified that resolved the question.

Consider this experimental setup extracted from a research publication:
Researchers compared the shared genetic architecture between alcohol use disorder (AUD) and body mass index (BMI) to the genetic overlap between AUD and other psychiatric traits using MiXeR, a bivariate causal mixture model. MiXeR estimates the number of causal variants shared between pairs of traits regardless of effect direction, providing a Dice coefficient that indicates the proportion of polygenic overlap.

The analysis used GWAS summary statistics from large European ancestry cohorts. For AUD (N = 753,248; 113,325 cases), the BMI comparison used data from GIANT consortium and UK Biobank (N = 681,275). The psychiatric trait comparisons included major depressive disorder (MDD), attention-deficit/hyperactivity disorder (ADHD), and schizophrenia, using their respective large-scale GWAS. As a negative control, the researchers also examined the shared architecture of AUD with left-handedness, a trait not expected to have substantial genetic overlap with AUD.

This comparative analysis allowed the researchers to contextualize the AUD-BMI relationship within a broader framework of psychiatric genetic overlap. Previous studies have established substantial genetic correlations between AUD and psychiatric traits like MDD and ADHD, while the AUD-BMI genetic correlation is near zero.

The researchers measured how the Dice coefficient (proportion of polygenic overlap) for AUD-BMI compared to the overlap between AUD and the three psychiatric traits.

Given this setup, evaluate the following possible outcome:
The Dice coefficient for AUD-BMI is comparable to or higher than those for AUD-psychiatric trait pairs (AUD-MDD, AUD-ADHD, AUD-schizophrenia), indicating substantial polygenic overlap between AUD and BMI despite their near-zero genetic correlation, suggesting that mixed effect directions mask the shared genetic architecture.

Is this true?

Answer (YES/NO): YES